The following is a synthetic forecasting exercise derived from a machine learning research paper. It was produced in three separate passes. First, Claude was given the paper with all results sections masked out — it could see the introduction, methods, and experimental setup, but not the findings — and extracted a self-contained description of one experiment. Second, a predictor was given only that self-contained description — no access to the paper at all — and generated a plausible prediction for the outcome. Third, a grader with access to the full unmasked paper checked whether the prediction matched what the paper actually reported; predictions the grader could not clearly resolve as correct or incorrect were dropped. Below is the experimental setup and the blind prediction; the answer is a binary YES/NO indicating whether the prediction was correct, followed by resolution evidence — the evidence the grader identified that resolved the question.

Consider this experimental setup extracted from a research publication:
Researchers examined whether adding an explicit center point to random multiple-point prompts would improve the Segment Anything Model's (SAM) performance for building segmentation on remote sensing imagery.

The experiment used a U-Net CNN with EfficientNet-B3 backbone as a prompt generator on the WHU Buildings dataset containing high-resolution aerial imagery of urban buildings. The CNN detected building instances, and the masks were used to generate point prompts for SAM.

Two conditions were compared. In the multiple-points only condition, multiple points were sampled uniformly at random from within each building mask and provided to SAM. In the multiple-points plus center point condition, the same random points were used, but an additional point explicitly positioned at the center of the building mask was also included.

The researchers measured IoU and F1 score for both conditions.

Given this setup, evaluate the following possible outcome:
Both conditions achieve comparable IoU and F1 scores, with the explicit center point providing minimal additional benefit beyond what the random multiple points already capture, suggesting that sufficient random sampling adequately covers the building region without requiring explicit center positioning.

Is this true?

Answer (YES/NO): YES